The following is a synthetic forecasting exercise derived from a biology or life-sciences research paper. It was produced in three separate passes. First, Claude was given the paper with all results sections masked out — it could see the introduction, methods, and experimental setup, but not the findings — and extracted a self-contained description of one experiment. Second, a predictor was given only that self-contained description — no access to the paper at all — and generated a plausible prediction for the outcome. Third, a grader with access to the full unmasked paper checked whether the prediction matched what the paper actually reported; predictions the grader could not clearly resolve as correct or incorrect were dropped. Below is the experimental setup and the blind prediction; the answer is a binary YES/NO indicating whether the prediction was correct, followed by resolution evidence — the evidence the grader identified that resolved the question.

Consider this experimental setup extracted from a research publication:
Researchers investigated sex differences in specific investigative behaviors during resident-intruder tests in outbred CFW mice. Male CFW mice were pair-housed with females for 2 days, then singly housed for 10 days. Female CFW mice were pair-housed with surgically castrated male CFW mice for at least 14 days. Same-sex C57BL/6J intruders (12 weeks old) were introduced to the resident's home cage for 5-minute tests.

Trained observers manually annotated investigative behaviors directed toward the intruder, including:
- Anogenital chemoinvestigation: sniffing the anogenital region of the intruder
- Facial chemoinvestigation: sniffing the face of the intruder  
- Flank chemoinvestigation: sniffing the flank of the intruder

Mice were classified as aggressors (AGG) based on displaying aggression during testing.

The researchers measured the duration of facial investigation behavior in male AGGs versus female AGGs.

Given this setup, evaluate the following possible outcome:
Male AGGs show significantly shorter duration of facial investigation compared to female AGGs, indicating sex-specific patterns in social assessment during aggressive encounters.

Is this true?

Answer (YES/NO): YES